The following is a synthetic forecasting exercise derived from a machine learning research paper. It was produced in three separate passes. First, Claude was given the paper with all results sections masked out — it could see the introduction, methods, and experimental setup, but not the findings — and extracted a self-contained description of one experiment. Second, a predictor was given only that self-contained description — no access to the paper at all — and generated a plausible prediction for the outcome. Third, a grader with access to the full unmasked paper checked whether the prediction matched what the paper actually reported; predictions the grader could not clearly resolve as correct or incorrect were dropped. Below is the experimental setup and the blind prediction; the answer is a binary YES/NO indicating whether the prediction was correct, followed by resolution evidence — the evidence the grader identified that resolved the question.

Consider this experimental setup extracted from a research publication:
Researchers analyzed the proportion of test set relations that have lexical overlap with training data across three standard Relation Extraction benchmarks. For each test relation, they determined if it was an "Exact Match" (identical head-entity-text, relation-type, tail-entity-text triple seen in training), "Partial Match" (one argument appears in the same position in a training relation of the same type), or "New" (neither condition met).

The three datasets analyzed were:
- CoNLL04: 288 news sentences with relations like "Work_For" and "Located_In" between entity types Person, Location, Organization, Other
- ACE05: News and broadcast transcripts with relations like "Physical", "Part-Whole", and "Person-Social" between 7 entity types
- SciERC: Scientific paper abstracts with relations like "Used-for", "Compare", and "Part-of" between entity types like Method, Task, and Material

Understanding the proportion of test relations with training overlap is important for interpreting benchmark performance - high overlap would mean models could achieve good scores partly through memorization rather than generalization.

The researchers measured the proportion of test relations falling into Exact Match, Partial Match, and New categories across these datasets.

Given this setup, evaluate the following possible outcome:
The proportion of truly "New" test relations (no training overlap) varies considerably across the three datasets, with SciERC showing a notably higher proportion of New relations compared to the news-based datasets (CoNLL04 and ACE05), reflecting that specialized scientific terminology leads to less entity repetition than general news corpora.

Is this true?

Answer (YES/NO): NO